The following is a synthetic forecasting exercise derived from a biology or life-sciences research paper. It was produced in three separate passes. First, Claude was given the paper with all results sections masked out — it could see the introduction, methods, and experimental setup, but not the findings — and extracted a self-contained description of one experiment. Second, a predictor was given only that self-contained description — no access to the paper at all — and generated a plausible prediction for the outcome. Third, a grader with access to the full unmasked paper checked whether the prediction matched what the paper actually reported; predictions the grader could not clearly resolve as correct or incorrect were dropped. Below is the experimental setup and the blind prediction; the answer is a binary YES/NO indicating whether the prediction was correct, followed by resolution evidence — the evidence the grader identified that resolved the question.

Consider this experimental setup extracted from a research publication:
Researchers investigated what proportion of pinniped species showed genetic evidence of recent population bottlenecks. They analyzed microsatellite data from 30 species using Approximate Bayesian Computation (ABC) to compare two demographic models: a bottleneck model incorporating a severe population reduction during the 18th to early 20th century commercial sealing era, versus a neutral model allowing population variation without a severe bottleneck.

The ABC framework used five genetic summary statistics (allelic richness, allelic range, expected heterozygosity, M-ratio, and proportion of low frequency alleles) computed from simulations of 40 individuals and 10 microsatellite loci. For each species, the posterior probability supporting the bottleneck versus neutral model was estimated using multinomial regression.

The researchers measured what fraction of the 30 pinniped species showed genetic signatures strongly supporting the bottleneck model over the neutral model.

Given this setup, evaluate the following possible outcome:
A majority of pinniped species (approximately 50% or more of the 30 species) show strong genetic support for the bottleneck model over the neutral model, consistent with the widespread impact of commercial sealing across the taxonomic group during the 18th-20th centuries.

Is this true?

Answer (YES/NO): NO